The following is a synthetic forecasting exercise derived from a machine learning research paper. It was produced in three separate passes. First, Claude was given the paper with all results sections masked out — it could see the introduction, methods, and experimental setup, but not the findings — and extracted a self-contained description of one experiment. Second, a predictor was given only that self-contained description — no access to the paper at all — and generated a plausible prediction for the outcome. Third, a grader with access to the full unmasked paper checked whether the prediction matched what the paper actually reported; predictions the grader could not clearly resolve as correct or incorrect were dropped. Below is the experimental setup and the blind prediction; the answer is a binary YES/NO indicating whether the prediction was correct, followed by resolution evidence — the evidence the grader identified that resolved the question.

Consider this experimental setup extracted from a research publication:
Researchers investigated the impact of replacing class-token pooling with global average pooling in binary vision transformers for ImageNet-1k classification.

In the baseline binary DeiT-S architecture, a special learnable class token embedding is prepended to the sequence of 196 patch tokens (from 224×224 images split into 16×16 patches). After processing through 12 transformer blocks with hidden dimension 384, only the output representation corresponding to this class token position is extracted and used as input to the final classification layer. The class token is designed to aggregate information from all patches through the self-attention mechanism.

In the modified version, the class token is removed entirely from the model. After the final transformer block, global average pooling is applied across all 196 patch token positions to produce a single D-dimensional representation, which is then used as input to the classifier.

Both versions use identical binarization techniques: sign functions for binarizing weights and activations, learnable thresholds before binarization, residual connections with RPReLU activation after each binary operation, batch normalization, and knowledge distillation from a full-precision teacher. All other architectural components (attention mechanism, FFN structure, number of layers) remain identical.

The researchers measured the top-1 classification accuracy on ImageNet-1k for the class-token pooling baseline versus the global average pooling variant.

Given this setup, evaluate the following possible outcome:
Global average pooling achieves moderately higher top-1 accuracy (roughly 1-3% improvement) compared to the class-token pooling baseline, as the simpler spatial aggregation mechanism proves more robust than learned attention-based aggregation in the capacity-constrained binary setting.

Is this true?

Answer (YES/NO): NO